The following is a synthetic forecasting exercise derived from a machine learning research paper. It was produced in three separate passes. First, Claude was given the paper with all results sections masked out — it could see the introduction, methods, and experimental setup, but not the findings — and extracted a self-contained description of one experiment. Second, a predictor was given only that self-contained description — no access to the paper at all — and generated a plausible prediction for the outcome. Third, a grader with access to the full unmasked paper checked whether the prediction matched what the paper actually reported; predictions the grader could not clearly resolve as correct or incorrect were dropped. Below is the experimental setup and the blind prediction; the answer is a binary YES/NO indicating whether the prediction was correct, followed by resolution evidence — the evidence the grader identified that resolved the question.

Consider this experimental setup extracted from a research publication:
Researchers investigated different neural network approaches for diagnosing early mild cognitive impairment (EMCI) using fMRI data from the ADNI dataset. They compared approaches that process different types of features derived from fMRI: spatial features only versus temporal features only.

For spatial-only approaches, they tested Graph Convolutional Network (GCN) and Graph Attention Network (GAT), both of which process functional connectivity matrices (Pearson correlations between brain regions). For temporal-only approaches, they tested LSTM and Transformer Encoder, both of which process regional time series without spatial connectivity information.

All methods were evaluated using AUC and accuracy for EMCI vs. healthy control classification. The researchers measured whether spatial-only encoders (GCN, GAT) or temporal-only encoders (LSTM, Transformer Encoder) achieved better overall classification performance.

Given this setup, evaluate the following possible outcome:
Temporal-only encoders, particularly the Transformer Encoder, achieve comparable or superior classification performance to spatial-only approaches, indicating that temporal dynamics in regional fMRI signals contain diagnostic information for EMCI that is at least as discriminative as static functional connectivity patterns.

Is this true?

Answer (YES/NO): YES